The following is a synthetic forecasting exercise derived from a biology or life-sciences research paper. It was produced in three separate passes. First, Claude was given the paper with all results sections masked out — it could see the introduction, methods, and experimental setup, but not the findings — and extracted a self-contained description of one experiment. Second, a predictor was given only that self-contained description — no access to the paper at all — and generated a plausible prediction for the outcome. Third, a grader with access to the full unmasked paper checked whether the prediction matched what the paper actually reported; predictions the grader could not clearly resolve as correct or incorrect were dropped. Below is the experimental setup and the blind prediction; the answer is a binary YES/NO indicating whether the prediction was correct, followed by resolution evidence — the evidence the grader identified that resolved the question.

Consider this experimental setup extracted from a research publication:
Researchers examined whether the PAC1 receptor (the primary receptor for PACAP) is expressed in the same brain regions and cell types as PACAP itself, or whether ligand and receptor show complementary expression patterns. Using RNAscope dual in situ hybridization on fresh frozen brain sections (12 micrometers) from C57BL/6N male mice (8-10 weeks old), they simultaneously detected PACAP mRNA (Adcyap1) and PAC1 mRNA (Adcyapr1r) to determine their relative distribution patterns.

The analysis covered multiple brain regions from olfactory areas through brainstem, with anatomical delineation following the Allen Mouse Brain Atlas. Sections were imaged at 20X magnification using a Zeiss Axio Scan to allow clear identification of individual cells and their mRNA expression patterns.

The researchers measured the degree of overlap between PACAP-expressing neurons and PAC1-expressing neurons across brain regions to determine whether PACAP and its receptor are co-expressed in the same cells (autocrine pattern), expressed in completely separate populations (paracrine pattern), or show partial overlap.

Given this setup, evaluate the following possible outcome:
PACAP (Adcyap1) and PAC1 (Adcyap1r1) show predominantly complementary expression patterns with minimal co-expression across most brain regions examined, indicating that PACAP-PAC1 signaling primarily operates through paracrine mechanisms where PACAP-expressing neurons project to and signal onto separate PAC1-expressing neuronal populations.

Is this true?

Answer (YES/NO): NO